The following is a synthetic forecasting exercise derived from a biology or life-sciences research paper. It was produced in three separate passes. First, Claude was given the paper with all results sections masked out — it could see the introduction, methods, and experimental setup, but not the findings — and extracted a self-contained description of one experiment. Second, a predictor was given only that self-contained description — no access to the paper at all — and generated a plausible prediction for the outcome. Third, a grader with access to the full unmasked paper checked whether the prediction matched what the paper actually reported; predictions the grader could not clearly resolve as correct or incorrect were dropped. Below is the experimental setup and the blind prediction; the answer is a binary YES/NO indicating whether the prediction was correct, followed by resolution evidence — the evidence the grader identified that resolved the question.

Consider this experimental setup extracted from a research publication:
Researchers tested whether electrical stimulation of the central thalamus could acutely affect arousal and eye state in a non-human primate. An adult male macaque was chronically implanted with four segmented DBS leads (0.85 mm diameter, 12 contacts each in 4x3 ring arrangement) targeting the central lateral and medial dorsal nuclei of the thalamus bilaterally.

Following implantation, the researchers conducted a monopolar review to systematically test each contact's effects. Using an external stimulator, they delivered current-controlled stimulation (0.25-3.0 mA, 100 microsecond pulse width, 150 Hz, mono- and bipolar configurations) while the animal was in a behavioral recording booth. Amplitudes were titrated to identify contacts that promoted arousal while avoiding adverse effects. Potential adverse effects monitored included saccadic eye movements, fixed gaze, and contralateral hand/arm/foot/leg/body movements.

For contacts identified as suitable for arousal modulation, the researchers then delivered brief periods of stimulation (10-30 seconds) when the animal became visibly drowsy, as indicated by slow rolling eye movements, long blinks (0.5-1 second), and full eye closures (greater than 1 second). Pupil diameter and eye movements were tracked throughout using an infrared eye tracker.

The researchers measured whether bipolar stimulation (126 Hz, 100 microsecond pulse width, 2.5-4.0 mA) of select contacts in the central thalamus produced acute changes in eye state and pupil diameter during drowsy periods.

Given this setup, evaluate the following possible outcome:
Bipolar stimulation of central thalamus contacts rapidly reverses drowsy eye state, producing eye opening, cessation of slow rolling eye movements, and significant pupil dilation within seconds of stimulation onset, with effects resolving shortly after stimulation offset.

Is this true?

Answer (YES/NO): YES